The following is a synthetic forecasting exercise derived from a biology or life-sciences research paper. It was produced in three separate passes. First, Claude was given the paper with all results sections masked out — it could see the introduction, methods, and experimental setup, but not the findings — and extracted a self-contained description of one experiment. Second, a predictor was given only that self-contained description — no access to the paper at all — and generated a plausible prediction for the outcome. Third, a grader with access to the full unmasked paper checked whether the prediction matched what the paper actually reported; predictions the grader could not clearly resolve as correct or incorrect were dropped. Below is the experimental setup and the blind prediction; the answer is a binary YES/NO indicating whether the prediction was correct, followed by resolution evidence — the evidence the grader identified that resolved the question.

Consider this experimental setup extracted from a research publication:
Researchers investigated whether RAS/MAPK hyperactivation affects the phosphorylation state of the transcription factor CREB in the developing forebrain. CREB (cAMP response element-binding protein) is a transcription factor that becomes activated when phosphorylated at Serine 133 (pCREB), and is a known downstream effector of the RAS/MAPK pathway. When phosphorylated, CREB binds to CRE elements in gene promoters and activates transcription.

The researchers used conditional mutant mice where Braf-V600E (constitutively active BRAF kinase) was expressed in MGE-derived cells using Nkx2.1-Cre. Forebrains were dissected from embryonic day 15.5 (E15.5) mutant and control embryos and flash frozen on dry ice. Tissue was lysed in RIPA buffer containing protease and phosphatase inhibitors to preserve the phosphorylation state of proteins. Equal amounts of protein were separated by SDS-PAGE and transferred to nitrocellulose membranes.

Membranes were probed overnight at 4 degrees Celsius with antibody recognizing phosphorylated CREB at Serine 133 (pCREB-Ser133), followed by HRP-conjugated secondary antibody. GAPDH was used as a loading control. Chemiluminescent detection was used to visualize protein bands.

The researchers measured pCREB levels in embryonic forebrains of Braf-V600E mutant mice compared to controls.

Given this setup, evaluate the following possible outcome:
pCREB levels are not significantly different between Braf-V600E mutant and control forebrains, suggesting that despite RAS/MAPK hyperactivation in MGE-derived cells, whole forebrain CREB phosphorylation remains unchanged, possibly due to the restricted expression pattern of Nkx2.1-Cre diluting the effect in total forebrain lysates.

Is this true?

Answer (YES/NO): YES